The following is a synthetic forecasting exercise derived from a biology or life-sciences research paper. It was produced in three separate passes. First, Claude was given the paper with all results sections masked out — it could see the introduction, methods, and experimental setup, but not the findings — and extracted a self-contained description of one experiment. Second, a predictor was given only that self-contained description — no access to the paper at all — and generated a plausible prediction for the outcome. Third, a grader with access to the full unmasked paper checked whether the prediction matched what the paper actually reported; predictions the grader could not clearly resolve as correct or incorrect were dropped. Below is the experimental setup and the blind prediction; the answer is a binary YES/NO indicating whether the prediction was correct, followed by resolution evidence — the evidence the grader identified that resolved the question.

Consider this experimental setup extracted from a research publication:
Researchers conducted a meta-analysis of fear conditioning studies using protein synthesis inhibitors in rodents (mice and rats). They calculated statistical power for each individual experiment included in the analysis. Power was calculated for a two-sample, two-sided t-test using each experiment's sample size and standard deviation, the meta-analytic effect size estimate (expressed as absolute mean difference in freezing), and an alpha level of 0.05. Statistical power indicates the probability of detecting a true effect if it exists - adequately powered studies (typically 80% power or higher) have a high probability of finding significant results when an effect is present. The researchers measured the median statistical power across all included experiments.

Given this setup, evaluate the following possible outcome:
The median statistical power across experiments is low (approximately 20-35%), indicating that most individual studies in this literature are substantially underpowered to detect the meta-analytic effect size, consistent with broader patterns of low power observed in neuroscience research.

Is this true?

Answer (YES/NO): NO